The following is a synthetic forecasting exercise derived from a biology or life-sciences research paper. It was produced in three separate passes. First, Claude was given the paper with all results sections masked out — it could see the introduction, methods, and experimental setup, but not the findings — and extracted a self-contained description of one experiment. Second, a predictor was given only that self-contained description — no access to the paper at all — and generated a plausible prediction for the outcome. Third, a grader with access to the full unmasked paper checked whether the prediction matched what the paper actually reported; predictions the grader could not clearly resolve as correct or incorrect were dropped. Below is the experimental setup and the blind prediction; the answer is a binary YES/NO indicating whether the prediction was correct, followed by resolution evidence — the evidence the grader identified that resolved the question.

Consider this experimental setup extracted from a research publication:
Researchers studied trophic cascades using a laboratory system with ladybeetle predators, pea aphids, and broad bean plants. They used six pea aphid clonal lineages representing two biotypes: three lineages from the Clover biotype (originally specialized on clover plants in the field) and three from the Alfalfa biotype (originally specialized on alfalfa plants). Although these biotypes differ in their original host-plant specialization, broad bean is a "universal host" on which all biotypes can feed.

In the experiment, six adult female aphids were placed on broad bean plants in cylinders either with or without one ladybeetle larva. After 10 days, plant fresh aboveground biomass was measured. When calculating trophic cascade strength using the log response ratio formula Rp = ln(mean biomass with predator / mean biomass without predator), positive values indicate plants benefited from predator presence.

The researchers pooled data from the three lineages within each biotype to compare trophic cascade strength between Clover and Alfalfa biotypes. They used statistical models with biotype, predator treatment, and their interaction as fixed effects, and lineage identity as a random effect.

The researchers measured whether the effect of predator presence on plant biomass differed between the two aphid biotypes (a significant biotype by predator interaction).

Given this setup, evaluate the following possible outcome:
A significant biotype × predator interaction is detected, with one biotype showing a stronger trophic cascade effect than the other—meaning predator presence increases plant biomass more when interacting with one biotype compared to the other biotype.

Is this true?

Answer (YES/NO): YES